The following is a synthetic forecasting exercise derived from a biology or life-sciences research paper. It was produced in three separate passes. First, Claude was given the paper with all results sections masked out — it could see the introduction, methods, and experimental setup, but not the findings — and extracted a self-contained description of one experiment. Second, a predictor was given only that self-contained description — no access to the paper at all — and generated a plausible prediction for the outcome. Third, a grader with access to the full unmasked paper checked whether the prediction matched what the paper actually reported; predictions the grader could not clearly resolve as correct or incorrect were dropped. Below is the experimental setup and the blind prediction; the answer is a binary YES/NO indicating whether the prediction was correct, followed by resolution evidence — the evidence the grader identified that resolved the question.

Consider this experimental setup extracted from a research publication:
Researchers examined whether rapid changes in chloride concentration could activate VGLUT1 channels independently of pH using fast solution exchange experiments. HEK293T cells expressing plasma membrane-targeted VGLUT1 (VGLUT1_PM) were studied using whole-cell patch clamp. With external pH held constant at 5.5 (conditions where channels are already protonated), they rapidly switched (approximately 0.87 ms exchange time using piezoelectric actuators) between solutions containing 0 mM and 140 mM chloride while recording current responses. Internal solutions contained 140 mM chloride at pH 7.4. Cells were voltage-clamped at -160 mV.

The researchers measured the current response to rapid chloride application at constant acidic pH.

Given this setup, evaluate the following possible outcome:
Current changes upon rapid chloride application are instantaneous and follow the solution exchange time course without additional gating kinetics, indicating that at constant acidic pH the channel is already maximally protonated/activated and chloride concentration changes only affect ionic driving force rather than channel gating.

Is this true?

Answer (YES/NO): NO